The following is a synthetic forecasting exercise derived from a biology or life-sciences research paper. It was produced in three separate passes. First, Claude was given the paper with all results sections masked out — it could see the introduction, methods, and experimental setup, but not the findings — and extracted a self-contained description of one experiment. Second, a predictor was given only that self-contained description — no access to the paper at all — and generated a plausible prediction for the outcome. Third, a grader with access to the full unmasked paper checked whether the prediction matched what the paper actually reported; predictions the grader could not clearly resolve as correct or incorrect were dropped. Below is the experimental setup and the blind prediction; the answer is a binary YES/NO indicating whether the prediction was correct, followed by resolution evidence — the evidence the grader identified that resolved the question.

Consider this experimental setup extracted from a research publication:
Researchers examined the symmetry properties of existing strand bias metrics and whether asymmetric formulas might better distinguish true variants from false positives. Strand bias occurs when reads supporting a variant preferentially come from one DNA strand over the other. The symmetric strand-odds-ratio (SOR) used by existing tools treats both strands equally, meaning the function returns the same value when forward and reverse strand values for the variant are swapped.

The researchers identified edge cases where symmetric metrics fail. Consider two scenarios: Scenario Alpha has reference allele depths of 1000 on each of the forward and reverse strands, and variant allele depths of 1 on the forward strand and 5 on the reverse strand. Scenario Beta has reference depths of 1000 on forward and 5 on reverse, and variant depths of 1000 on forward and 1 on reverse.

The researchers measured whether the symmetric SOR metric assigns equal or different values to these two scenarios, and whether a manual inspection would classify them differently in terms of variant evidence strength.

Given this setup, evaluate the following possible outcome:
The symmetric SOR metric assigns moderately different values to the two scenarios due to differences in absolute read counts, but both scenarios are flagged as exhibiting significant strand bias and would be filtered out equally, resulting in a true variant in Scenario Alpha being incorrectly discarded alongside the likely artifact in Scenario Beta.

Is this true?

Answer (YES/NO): NO